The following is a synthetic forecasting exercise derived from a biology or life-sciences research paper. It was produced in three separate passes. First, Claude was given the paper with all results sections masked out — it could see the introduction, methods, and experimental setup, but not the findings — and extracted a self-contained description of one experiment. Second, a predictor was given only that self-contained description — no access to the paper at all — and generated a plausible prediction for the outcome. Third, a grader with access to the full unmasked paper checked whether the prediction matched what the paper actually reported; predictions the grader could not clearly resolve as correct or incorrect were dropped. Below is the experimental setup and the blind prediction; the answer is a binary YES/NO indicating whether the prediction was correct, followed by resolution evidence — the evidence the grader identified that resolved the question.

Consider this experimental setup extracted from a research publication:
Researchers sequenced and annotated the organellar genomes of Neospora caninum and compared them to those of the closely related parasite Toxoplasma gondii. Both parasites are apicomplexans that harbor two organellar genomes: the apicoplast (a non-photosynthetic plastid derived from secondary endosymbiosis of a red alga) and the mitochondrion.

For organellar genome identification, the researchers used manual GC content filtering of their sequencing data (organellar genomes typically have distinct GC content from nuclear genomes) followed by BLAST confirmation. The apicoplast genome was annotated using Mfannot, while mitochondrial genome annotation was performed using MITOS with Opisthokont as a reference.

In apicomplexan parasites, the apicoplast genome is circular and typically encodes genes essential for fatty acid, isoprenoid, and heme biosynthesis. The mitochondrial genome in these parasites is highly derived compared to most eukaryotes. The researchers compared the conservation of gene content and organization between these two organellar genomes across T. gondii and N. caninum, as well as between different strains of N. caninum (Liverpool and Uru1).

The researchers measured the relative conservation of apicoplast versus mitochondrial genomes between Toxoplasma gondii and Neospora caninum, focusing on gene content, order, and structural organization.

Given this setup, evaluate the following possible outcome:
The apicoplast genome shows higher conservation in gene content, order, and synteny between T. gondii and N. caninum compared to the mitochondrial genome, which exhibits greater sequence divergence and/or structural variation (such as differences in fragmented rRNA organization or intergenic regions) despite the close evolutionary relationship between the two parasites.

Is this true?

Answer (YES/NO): YES